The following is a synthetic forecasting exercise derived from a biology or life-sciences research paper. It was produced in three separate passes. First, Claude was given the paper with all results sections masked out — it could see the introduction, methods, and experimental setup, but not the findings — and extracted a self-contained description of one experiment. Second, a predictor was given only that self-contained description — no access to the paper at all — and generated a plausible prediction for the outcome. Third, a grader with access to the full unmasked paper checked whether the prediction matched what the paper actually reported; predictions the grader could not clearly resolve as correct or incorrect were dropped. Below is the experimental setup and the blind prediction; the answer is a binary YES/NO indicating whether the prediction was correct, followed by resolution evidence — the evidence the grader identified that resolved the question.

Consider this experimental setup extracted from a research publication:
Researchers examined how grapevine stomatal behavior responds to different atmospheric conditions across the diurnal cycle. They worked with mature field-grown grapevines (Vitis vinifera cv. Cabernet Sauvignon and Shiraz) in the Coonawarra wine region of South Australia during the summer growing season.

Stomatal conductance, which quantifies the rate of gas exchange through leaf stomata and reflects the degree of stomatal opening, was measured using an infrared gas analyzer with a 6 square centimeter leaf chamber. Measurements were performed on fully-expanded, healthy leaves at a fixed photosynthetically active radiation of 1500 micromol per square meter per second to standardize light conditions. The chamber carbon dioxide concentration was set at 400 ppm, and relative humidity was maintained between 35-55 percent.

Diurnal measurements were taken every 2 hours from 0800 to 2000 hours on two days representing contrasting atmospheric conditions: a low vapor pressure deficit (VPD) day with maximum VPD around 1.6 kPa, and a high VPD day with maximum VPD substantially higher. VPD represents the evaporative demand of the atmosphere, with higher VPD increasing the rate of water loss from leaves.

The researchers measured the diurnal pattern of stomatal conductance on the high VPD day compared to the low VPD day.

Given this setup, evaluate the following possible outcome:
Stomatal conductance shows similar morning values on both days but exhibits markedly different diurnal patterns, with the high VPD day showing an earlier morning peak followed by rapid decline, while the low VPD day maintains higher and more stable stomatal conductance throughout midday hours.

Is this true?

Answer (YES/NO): NO